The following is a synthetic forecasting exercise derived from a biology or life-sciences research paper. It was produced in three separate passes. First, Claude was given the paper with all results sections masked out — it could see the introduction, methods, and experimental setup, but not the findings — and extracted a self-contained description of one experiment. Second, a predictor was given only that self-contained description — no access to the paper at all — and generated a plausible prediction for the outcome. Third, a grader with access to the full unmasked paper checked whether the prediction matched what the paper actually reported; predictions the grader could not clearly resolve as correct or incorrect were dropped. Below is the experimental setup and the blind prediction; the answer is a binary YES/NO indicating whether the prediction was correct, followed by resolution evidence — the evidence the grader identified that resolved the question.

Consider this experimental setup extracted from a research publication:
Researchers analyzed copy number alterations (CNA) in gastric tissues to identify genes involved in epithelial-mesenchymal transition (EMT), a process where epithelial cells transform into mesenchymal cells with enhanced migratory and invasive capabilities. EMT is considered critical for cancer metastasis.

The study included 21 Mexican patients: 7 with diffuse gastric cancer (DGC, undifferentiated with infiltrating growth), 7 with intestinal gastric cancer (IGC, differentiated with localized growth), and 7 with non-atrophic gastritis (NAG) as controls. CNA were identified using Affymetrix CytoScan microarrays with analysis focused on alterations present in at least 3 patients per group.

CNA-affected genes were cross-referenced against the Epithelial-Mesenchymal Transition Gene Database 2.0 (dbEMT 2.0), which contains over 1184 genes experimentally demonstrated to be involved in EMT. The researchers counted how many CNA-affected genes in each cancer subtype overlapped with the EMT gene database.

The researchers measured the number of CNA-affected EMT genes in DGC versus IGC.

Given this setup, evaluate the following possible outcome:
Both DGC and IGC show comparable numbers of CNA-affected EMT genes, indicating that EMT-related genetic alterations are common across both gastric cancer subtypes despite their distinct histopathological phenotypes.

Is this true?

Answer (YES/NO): NO